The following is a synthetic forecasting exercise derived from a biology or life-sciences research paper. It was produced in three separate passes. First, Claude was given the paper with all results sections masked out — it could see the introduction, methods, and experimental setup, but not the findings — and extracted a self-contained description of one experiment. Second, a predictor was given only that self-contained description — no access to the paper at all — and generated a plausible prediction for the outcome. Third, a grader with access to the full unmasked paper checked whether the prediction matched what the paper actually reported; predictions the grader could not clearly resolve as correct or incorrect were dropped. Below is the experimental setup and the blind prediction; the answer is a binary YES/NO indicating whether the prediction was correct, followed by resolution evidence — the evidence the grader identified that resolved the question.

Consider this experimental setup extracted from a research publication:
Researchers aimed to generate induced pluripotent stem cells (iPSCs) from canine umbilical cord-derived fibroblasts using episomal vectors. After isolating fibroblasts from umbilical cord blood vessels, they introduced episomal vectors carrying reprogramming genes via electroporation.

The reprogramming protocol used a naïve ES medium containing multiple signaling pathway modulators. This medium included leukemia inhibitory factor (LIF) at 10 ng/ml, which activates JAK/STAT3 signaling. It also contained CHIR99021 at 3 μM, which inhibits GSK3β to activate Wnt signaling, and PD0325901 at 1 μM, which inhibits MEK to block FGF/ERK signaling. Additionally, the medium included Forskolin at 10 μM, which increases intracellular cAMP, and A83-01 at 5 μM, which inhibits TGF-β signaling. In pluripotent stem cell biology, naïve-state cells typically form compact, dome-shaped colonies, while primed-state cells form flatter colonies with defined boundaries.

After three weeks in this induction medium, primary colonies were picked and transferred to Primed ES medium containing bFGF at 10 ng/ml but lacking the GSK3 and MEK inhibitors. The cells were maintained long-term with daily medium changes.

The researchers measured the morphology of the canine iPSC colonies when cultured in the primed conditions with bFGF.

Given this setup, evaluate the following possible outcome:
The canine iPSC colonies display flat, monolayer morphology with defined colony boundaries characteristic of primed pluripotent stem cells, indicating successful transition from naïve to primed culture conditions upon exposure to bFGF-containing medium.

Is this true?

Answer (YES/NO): YES